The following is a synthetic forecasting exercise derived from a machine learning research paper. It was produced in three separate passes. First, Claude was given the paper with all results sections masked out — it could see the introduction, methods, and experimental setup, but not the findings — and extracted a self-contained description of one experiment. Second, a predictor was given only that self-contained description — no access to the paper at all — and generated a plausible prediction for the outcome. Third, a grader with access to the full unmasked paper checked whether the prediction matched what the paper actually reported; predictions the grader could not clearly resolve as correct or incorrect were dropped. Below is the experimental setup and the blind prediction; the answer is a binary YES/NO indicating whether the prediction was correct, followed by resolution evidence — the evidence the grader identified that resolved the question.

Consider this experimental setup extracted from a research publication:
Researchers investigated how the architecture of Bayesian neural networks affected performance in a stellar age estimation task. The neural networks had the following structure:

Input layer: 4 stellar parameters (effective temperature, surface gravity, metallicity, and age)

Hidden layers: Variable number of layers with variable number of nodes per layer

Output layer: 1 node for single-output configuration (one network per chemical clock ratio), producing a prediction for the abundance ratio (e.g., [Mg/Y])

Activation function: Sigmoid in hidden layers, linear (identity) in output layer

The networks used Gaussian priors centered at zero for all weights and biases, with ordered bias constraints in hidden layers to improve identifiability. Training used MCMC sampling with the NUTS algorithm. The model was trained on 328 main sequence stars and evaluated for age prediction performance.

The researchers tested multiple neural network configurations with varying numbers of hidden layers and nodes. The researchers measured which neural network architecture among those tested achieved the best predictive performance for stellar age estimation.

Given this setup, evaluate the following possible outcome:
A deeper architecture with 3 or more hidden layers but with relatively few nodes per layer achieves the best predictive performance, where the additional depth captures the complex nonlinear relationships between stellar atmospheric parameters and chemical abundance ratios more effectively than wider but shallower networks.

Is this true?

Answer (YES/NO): NO